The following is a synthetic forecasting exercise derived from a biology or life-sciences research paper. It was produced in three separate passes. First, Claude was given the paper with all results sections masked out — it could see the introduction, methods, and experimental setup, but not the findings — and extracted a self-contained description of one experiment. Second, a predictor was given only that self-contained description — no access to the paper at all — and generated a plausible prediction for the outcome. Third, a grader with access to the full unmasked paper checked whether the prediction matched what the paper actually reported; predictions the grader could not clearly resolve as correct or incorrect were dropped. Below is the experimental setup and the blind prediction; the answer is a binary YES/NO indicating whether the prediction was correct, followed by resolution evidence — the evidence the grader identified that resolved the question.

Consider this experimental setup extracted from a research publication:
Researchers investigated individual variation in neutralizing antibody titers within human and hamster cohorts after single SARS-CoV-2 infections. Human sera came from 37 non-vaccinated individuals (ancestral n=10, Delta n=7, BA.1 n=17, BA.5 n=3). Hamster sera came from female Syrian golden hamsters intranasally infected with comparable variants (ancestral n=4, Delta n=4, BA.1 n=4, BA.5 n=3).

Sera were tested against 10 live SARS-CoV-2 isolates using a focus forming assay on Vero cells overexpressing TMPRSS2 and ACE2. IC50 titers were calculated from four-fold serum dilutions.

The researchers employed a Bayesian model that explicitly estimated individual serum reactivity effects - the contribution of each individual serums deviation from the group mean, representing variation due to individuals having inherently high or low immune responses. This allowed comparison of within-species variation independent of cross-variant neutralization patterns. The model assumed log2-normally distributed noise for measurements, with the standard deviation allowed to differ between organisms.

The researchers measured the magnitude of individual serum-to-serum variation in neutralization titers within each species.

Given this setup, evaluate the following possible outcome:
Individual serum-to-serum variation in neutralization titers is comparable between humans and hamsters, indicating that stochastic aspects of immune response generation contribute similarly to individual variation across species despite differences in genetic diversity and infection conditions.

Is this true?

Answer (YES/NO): NO